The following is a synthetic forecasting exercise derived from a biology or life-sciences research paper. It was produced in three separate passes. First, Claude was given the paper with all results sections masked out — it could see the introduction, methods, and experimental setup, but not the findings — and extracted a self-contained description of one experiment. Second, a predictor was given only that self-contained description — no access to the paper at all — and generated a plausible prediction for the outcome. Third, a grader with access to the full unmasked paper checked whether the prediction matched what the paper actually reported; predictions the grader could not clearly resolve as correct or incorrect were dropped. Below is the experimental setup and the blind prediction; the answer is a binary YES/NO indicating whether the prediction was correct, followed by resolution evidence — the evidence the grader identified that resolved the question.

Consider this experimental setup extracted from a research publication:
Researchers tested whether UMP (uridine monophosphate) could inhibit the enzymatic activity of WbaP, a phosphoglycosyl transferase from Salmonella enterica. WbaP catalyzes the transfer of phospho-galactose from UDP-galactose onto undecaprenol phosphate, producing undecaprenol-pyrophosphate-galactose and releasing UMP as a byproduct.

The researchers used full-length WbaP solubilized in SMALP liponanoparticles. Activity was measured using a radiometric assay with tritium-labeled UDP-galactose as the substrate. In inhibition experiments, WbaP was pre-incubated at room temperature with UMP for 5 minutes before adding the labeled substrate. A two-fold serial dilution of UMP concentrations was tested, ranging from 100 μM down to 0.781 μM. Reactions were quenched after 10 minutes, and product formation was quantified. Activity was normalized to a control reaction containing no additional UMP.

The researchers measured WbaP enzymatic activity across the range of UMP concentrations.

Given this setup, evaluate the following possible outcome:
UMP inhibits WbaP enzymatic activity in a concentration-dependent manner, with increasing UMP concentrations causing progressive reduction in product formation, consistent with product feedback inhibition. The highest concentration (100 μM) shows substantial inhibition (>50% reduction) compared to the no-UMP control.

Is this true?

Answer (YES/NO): YES